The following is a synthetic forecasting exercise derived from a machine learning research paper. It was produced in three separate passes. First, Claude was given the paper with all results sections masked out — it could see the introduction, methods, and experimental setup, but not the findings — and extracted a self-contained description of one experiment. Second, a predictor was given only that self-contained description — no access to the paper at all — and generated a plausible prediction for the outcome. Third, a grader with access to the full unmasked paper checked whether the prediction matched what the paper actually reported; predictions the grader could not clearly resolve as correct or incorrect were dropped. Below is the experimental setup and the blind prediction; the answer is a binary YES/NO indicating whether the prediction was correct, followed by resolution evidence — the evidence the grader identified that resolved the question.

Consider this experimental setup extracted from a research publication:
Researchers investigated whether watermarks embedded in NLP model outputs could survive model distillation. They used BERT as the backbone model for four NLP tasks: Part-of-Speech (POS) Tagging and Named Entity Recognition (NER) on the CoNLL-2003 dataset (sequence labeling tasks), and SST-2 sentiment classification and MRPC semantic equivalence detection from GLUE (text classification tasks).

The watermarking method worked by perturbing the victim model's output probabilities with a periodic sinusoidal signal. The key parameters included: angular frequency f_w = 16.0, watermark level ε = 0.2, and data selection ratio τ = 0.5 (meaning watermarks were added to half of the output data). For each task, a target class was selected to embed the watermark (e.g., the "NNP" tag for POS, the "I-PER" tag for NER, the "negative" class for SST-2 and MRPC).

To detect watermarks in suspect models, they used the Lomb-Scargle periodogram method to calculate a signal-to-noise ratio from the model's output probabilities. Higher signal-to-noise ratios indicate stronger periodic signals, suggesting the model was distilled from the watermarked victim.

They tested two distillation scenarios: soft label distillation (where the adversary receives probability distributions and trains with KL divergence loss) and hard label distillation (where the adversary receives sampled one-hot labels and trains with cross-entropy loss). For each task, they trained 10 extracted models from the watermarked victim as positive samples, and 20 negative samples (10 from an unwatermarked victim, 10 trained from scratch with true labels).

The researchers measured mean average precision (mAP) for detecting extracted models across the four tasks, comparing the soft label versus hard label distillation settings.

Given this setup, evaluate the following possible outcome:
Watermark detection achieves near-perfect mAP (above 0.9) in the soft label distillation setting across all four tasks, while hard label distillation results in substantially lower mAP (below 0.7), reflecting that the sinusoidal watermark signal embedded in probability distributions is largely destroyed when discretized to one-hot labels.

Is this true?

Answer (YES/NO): NO